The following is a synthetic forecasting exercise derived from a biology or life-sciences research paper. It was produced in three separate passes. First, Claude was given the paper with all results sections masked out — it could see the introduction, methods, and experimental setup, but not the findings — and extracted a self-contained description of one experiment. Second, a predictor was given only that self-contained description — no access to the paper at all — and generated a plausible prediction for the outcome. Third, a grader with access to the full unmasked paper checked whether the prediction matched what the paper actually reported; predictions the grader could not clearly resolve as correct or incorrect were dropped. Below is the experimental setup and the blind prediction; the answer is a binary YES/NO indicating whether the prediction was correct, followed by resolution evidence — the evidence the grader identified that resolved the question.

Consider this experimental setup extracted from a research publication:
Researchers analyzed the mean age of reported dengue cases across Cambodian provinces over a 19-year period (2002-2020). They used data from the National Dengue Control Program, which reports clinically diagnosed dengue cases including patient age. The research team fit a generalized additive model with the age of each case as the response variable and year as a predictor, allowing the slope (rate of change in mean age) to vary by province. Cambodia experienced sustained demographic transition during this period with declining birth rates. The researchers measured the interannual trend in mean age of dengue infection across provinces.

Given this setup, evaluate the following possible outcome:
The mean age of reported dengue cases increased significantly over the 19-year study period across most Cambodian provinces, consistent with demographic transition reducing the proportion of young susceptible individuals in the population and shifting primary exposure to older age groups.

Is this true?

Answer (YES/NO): YES